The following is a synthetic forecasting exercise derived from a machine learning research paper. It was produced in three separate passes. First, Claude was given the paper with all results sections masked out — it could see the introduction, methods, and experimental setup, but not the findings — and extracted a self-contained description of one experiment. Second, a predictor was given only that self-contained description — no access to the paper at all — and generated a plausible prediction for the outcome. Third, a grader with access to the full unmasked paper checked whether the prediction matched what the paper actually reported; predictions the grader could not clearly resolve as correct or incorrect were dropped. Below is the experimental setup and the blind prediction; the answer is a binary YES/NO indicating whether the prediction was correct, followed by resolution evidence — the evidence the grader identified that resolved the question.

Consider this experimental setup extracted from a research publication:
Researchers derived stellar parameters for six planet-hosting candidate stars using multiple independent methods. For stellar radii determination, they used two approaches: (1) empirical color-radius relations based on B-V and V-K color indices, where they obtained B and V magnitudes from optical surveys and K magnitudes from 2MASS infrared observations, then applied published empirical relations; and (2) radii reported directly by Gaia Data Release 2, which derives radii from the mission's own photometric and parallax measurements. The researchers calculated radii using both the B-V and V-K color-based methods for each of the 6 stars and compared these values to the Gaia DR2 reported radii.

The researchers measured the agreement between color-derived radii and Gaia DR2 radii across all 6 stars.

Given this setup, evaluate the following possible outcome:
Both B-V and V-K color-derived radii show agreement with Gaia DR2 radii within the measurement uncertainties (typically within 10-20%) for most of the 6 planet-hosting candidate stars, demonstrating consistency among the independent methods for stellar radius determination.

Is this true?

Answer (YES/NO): YES